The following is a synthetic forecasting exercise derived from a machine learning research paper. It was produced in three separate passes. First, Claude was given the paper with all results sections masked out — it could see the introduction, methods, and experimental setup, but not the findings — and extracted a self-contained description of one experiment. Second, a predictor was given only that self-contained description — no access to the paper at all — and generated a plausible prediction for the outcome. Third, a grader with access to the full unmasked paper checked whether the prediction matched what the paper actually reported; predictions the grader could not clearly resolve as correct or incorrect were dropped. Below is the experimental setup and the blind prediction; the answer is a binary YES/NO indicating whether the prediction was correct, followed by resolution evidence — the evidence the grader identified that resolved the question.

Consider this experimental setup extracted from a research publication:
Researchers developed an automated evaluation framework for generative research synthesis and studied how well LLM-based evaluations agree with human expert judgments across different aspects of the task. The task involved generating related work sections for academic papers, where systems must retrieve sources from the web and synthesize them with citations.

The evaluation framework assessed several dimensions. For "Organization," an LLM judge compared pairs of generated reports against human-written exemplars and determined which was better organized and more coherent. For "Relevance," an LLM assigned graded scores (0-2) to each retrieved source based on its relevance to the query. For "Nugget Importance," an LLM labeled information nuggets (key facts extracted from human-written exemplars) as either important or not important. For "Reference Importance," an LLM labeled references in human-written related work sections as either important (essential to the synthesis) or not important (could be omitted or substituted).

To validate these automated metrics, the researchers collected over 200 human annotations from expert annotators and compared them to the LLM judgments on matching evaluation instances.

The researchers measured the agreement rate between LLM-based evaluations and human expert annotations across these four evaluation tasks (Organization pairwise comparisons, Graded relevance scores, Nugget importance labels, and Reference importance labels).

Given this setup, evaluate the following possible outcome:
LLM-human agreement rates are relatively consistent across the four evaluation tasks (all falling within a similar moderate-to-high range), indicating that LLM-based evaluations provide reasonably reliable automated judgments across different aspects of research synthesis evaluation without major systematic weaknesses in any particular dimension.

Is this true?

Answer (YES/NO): YES